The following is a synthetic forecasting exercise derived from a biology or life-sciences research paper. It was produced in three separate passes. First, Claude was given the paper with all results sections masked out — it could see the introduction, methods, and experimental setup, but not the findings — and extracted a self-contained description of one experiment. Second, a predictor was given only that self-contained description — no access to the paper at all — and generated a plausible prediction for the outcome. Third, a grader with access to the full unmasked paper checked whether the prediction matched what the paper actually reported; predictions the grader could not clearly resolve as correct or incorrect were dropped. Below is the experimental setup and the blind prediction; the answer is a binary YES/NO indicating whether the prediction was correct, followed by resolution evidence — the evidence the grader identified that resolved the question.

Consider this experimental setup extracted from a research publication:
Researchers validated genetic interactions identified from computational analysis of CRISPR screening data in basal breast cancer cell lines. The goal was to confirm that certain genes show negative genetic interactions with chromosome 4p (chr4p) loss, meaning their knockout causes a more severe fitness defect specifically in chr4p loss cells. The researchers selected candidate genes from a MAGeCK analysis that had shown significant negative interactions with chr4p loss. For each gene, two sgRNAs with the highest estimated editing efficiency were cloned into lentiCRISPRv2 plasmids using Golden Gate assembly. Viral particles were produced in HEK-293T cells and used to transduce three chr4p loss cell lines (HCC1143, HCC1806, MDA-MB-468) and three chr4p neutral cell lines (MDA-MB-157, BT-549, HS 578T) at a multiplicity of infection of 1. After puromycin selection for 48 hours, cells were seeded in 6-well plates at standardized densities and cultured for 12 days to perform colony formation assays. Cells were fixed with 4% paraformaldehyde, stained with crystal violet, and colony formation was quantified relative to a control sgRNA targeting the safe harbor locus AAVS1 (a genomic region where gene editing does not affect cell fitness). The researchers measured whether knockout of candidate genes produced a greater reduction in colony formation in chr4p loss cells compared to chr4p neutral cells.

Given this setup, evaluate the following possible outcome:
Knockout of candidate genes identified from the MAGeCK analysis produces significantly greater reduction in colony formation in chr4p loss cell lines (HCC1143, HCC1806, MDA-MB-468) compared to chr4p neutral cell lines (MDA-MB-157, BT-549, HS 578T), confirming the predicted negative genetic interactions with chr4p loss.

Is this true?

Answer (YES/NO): YES